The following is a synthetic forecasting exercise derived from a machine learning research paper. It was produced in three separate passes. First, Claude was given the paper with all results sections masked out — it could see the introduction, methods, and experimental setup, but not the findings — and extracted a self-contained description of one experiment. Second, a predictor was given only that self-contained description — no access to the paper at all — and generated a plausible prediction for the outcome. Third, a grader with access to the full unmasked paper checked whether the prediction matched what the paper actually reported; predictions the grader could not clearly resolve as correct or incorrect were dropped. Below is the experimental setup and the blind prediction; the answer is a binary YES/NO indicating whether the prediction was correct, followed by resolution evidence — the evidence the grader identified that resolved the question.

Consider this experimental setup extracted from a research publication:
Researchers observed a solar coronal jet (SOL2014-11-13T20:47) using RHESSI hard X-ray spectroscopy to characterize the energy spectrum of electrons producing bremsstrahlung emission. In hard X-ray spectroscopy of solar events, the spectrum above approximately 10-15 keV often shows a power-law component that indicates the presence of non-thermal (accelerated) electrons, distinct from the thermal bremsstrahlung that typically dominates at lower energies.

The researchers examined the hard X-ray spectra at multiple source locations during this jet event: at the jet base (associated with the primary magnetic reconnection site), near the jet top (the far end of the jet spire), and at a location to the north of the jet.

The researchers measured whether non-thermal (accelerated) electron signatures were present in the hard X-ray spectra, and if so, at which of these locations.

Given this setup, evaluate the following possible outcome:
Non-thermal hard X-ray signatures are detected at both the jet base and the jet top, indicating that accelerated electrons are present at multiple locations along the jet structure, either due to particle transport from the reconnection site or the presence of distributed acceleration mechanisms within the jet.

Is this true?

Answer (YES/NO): YES